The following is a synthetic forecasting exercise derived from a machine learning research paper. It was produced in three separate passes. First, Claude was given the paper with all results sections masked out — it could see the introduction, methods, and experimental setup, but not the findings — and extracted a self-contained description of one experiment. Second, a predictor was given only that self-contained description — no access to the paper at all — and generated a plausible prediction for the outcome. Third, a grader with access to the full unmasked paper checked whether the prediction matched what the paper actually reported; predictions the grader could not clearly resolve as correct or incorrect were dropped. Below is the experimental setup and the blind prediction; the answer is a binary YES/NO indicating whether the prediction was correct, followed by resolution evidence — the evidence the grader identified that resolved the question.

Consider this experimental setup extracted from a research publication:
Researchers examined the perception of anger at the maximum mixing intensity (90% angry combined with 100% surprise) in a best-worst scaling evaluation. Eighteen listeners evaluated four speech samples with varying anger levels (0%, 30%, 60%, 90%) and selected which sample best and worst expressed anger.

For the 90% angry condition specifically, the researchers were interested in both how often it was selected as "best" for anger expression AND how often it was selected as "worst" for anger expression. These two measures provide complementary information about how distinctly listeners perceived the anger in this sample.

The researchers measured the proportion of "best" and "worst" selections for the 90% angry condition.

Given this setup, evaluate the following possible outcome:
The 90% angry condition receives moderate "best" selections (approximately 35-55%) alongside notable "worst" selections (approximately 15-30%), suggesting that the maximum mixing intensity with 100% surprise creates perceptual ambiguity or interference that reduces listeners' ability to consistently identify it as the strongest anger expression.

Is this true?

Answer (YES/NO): NO